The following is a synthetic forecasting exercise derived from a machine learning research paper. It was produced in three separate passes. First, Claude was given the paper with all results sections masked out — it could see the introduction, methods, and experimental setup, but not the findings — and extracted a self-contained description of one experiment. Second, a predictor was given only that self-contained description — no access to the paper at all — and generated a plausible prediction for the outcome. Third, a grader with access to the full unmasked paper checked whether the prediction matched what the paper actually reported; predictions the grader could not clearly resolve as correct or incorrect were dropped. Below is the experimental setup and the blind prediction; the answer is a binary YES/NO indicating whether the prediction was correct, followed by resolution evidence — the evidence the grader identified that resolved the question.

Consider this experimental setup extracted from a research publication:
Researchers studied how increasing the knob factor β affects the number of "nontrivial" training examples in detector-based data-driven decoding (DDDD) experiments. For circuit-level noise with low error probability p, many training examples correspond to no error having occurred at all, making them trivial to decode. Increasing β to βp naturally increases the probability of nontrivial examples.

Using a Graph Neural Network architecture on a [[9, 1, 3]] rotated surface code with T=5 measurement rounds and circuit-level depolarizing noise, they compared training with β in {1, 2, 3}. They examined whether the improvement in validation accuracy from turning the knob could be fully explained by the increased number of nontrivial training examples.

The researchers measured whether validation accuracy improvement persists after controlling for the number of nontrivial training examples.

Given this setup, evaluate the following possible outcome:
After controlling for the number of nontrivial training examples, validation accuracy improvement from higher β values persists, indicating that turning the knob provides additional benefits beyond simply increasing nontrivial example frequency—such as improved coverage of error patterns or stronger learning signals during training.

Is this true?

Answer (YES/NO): YES